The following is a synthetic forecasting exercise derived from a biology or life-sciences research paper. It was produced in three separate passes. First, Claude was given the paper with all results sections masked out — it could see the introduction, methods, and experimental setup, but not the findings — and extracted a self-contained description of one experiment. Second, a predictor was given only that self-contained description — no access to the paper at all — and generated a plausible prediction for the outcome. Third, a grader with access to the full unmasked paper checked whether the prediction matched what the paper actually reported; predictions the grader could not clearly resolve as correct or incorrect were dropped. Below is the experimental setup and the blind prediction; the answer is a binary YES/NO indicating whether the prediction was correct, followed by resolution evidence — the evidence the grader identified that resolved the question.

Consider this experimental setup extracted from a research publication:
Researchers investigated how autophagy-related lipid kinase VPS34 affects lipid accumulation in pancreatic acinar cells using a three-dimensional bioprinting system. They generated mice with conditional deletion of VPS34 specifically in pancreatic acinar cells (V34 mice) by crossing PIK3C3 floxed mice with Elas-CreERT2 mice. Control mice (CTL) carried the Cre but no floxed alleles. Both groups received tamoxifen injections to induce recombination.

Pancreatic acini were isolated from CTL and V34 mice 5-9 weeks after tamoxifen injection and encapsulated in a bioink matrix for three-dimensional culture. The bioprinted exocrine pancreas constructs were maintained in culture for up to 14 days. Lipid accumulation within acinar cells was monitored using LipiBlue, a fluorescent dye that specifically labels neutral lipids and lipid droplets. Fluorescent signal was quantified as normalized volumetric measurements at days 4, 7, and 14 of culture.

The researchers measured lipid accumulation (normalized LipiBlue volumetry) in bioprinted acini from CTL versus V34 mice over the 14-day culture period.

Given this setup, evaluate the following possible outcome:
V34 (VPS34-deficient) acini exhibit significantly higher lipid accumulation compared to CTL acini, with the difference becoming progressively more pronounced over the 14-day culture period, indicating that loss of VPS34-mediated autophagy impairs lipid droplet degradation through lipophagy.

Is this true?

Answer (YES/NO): YES